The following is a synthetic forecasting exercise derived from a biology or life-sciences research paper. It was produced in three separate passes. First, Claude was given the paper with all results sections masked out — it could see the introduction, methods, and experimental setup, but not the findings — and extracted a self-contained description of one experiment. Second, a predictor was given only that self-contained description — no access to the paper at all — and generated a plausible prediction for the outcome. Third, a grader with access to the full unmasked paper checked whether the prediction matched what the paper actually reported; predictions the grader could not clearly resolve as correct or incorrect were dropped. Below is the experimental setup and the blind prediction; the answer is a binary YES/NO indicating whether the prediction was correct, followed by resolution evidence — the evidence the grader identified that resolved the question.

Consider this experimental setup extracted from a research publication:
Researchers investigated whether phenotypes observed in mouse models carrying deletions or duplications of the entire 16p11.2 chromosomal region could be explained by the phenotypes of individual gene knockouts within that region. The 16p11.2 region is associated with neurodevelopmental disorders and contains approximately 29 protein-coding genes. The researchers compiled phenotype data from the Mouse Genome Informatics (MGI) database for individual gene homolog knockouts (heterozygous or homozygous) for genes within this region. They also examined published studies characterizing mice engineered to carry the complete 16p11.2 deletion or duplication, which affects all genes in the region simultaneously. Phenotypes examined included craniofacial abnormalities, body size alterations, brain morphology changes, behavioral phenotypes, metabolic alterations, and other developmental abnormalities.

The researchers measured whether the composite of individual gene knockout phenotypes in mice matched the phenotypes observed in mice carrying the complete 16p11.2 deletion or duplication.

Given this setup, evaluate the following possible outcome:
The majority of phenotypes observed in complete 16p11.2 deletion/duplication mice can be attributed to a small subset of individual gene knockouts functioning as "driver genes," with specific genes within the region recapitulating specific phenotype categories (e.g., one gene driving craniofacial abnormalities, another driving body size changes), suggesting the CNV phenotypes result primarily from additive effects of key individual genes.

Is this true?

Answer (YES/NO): NO